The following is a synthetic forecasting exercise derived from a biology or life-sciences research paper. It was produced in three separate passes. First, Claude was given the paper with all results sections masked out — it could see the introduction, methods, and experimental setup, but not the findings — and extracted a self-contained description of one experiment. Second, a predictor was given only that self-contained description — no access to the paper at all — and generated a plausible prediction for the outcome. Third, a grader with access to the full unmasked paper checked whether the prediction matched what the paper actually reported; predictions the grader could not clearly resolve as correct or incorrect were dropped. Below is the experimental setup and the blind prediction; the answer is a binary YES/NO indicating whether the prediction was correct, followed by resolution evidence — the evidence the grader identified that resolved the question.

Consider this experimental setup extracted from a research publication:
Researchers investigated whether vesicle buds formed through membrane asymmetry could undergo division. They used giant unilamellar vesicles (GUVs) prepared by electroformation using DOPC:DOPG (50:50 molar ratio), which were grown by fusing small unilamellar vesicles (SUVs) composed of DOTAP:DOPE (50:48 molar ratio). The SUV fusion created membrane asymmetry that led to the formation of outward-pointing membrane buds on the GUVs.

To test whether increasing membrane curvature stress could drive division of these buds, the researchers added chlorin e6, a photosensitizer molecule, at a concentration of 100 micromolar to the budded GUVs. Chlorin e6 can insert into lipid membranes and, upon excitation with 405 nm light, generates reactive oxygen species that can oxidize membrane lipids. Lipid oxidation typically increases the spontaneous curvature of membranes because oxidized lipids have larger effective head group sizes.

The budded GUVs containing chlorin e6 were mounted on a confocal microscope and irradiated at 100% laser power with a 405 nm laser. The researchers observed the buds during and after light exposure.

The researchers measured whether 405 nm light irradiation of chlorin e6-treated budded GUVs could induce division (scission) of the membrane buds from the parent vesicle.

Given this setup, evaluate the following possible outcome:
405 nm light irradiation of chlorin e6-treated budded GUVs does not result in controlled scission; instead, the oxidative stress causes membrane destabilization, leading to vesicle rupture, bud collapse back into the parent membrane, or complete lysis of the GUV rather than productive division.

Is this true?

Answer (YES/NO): NO